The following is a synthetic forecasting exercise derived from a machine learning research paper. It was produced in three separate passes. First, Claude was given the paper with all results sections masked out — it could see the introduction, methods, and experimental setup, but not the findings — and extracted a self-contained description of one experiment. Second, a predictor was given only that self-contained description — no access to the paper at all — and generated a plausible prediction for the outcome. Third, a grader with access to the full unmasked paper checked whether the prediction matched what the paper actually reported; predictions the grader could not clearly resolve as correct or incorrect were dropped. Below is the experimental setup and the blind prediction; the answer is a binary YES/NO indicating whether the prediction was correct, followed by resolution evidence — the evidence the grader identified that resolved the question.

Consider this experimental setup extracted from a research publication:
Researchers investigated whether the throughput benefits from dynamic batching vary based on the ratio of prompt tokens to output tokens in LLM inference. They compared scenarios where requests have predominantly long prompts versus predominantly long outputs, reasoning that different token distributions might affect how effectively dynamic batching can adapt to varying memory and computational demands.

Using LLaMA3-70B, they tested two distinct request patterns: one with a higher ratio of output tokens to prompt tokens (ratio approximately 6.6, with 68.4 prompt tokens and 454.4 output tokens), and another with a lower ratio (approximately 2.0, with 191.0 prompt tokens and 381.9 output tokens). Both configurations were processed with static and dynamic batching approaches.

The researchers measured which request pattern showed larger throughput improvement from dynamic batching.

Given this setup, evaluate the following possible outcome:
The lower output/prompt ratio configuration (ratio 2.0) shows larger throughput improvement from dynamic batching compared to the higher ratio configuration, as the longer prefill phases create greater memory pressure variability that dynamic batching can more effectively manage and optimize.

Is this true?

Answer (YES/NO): YES